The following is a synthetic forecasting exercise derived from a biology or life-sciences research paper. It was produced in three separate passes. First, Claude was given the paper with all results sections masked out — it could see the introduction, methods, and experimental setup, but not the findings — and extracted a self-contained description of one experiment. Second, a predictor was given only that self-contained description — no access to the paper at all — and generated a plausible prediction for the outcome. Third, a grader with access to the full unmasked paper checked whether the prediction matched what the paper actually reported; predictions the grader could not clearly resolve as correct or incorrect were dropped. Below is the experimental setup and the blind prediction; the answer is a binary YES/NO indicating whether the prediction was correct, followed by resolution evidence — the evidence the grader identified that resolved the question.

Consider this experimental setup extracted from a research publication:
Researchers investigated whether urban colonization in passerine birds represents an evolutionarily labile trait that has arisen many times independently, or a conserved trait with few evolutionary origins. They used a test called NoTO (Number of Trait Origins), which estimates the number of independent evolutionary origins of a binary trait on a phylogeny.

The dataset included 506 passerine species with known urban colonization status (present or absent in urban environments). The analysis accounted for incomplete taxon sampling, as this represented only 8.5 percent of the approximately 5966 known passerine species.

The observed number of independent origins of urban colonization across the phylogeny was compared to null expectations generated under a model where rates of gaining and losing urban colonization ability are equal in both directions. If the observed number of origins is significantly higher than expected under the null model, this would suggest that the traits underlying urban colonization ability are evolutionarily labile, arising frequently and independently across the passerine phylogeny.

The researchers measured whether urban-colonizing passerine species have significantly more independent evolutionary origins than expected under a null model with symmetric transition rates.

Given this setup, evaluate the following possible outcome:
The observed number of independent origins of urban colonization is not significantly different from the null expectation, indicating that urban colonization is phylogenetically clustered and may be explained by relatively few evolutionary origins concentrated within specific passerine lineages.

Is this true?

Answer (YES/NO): NO